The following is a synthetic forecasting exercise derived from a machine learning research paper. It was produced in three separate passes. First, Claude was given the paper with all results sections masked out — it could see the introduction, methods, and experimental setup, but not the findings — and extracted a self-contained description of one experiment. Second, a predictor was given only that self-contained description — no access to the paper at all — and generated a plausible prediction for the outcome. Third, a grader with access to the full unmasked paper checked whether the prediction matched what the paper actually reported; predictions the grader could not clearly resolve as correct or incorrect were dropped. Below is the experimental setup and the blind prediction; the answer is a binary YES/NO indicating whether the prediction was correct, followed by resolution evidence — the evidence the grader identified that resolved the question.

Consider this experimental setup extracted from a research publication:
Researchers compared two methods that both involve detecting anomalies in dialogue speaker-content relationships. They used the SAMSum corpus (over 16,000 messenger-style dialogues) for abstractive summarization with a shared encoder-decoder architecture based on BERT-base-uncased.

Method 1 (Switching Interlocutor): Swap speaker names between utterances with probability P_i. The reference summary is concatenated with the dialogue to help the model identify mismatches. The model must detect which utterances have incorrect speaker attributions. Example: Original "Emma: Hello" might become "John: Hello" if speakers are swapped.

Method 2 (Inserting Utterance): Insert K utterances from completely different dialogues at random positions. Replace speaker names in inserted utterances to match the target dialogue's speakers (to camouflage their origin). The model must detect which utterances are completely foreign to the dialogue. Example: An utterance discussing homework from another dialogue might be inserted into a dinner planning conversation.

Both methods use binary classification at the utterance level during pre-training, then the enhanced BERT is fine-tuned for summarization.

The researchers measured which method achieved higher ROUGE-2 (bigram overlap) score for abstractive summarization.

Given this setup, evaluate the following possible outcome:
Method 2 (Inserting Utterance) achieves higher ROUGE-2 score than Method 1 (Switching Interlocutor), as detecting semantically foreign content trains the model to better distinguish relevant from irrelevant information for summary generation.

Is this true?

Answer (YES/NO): YES